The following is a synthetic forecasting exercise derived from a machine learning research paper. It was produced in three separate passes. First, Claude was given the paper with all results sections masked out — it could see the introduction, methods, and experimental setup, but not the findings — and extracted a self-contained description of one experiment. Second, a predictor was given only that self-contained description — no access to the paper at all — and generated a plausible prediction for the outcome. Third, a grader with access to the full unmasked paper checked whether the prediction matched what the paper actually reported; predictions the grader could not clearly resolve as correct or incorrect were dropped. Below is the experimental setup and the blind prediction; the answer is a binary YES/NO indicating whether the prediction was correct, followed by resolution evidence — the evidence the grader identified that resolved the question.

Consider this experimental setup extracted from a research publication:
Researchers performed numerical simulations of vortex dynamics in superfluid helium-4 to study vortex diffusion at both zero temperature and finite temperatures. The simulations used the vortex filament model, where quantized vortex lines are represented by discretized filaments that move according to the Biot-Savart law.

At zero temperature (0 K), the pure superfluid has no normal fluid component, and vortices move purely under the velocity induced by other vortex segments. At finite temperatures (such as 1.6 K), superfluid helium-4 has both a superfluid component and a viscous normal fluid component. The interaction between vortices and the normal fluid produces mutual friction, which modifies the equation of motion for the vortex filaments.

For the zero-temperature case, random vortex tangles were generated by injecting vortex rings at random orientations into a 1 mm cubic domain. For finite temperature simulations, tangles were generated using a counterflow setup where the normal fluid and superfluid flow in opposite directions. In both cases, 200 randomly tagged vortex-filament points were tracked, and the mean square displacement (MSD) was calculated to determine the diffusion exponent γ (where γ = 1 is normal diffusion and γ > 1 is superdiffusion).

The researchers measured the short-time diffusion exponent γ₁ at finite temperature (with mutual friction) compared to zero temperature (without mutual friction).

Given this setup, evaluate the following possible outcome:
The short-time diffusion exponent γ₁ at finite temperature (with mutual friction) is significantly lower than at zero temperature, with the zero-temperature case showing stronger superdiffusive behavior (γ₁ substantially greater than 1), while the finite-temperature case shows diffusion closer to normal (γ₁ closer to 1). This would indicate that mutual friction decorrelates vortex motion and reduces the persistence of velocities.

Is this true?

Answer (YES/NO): NO